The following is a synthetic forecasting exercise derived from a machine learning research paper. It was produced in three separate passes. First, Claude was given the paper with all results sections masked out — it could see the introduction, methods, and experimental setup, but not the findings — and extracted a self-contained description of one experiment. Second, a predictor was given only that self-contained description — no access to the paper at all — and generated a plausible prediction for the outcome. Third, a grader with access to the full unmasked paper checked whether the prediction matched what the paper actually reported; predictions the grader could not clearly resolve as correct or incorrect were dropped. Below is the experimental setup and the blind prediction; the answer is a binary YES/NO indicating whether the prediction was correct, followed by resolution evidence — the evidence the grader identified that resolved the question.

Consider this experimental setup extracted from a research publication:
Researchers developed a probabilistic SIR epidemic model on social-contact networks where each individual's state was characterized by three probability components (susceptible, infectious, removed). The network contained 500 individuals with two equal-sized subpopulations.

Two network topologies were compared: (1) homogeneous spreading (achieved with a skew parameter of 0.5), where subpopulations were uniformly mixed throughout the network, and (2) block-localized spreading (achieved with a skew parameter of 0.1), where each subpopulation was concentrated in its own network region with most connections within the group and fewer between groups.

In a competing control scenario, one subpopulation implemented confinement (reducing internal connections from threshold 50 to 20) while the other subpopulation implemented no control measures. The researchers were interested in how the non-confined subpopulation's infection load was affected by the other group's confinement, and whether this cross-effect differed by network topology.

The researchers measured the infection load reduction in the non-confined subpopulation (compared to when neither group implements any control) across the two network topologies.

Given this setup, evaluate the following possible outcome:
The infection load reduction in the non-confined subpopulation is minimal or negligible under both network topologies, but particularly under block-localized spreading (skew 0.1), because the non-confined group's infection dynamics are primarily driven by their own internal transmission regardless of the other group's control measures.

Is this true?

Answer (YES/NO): NO